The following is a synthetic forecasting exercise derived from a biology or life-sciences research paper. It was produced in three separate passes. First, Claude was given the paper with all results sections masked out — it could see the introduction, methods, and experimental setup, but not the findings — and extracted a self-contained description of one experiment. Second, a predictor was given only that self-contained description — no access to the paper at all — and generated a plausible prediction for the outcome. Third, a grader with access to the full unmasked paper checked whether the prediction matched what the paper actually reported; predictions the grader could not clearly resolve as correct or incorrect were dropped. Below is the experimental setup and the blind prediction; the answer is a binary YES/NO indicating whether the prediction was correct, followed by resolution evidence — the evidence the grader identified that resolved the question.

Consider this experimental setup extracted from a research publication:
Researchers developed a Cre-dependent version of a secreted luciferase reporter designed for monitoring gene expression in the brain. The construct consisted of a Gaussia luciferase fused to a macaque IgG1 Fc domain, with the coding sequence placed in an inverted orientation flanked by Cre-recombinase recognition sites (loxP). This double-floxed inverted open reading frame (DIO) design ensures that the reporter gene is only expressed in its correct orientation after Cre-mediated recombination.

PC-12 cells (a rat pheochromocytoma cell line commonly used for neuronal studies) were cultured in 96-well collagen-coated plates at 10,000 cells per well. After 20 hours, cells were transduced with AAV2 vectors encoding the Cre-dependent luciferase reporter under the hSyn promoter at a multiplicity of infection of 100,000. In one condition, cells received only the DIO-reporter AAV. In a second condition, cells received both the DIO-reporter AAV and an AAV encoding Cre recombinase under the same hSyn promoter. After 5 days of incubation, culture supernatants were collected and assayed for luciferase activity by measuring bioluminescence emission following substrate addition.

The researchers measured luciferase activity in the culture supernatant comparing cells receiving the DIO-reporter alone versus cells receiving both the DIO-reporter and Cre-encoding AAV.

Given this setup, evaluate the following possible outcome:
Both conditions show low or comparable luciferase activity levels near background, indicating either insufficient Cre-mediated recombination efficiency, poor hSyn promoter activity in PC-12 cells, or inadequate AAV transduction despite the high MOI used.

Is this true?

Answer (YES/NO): NO